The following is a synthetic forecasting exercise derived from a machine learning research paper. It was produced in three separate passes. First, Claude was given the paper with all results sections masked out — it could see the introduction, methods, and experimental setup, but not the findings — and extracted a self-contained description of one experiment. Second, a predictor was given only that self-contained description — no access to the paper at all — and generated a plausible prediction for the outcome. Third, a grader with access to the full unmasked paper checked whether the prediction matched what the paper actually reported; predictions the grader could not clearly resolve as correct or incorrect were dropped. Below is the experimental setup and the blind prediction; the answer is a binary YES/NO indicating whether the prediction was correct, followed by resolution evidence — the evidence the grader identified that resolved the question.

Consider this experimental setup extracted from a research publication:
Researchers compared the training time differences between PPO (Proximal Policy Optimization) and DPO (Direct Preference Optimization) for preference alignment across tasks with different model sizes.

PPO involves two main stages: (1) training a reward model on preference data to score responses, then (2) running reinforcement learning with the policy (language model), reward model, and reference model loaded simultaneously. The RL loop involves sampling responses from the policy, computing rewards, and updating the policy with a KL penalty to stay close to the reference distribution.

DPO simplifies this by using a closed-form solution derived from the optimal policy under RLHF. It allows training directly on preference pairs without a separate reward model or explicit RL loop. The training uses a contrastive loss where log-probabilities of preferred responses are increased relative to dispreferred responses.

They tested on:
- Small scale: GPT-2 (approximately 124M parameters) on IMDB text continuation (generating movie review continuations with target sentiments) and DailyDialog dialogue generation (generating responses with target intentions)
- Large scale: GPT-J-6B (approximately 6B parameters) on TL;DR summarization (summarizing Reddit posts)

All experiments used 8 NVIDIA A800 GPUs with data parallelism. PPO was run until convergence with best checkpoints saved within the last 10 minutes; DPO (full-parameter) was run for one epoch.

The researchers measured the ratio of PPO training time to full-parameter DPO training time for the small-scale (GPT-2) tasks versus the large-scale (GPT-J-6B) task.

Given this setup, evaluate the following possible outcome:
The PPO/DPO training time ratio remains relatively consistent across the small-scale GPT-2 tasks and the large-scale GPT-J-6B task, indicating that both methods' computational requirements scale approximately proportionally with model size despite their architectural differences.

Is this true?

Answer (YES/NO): NO